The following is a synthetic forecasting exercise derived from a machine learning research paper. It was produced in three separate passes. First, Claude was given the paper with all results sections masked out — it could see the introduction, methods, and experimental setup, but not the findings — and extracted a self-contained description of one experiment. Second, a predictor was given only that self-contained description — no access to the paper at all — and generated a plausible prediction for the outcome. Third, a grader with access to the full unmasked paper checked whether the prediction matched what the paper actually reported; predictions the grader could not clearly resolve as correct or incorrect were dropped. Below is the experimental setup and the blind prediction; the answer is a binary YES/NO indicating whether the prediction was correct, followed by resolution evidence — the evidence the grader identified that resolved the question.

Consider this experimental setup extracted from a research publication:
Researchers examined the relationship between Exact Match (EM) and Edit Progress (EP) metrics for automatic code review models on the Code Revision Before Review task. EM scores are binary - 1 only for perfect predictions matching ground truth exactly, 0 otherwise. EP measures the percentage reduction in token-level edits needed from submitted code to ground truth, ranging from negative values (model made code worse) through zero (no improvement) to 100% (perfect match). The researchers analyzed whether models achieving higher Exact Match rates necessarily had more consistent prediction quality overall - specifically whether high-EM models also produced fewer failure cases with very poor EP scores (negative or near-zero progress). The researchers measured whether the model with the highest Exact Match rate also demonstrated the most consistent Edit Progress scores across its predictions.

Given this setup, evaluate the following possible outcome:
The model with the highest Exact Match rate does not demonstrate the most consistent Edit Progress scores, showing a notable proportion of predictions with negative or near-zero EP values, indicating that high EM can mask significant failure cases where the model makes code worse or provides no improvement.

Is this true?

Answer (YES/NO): YES